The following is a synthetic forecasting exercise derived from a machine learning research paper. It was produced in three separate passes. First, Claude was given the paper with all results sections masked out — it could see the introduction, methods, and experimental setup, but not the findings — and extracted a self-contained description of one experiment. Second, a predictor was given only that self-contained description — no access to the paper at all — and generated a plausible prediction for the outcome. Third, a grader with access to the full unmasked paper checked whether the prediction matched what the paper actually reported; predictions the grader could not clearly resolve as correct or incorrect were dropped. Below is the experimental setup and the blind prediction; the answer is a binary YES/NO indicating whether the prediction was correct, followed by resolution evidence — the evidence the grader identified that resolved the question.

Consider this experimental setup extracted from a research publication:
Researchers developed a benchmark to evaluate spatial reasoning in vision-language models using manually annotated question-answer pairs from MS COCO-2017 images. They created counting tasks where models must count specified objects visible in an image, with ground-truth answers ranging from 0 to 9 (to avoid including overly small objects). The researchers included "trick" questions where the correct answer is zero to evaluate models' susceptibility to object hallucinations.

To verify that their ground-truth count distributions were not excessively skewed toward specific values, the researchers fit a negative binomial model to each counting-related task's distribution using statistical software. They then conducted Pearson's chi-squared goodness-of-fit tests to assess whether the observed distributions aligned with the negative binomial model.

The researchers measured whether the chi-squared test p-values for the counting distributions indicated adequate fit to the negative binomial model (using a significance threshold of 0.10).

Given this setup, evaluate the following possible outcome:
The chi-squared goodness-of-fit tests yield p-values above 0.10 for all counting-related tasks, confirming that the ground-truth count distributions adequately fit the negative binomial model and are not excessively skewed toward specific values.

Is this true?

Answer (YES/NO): YES